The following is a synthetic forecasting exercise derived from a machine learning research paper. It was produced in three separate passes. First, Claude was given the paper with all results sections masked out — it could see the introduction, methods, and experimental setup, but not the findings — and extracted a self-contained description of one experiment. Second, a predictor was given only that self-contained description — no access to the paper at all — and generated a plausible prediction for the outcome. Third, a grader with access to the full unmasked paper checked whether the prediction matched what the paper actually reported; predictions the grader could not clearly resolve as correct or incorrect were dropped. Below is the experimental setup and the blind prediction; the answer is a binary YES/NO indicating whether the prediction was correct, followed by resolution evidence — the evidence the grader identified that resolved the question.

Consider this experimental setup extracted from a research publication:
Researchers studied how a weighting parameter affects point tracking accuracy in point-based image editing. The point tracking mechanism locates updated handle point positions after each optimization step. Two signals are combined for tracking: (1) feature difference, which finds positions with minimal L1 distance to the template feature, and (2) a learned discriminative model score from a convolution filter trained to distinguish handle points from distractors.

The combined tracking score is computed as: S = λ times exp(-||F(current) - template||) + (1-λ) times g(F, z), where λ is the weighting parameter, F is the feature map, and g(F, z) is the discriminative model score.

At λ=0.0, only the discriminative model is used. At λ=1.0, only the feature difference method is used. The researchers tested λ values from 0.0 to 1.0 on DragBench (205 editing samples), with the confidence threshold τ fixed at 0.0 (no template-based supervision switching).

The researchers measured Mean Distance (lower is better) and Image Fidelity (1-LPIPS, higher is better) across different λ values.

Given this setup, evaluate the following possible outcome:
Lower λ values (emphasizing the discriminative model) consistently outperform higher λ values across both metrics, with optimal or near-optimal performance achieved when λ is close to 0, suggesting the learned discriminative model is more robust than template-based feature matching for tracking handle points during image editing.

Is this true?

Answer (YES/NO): NO